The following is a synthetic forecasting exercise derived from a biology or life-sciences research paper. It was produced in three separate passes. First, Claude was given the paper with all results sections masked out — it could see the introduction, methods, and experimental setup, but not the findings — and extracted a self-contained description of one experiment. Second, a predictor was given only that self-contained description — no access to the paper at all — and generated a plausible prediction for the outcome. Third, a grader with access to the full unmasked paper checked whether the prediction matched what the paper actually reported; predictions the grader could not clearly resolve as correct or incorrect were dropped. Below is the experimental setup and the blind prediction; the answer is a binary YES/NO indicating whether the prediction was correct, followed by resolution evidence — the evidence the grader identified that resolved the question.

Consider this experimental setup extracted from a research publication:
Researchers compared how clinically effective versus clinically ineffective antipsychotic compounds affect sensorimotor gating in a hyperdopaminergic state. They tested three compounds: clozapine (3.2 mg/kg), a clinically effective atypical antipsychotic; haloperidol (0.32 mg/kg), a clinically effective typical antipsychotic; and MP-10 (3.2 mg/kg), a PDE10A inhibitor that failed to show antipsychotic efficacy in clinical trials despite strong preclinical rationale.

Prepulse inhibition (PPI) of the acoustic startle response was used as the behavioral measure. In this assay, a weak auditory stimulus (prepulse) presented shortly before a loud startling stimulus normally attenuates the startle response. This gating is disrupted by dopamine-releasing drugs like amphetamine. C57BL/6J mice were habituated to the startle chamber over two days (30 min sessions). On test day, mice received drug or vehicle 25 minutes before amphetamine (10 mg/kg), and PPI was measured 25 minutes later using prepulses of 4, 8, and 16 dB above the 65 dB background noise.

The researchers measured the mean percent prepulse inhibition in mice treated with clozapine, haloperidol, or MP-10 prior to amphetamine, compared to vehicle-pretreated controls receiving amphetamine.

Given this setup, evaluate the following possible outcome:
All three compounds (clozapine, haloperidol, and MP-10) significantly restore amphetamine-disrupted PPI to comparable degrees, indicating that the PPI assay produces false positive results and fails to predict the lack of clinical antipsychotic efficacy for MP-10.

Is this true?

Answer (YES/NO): NO